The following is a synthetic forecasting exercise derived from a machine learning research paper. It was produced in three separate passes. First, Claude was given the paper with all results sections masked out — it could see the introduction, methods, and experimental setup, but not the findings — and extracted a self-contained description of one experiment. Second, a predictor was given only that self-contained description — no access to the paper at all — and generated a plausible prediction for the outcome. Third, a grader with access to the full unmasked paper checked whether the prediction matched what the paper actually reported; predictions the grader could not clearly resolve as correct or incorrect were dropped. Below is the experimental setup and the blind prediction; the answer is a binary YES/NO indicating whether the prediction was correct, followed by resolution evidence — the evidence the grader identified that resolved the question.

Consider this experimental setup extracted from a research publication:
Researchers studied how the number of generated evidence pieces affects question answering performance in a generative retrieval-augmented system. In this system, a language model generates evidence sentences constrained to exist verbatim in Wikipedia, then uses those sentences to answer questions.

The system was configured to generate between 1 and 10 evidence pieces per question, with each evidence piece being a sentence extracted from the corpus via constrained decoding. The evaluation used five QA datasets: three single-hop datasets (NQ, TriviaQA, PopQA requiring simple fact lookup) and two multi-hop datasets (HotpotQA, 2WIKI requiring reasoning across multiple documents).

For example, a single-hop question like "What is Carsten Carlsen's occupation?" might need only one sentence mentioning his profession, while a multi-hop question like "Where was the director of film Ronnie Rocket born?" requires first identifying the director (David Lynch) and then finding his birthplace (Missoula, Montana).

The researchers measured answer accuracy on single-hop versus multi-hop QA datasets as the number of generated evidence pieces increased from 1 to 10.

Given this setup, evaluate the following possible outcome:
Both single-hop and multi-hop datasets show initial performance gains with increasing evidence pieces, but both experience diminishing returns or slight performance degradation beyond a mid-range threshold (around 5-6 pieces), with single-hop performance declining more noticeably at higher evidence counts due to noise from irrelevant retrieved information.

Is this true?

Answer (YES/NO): NO